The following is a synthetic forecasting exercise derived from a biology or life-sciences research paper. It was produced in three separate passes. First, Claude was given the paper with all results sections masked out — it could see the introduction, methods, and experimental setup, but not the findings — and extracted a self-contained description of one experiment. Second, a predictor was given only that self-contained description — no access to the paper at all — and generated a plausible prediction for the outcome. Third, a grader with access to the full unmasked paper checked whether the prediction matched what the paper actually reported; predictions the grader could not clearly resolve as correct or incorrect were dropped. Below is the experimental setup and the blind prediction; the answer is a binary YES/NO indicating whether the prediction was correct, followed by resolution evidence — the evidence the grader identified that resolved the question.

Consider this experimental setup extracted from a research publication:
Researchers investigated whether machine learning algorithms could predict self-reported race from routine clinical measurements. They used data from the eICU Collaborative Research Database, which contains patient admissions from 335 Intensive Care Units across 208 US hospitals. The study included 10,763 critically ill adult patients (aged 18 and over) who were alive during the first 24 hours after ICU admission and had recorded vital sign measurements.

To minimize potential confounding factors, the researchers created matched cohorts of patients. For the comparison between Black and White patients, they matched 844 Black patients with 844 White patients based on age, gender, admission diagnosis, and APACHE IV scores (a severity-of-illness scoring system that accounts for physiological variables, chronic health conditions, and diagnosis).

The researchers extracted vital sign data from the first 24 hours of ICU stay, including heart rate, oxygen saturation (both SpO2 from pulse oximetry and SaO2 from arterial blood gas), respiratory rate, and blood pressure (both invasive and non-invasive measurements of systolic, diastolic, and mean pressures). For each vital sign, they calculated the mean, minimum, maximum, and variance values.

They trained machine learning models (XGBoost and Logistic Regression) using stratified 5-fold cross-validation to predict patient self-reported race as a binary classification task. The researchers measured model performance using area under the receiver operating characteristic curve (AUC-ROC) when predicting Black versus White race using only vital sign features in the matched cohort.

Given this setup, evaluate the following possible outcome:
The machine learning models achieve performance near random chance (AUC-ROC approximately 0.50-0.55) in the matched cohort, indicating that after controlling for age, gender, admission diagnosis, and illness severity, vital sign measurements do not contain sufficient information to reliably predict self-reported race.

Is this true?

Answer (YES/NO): NO